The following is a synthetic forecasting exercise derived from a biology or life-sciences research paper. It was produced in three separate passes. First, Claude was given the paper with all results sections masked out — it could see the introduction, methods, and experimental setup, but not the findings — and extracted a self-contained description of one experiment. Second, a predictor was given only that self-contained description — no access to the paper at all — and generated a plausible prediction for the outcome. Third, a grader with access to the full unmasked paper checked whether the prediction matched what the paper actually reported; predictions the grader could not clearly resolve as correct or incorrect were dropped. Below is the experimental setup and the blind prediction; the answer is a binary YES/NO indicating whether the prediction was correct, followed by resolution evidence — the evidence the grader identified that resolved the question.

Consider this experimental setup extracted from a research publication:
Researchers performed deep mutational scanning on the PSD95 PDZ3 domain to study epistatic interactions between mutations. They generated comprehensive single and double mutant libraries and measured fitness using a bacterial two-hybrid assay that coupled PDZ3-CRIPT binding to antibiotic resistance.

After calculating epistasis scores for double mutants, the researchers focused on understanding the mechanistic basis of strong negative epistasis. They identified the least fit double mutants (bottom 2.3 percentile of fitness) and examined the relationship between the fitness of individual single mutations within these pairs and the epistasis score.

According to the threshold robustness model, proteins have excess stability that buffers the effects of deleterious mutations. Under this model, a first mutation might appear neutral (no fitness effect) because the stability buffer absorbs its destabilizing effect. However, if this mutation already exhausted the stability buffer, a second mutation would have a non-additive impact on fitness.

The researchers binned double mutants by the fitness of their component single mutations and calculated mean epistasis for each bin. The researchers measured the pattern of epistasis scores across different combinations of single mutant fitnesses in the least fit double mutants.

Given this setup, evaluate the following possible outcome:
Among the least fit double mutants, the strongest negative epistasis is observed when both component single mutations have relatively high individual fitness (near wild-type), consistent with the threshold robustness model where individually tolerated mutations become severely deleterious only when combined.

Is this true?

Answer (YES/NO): YES